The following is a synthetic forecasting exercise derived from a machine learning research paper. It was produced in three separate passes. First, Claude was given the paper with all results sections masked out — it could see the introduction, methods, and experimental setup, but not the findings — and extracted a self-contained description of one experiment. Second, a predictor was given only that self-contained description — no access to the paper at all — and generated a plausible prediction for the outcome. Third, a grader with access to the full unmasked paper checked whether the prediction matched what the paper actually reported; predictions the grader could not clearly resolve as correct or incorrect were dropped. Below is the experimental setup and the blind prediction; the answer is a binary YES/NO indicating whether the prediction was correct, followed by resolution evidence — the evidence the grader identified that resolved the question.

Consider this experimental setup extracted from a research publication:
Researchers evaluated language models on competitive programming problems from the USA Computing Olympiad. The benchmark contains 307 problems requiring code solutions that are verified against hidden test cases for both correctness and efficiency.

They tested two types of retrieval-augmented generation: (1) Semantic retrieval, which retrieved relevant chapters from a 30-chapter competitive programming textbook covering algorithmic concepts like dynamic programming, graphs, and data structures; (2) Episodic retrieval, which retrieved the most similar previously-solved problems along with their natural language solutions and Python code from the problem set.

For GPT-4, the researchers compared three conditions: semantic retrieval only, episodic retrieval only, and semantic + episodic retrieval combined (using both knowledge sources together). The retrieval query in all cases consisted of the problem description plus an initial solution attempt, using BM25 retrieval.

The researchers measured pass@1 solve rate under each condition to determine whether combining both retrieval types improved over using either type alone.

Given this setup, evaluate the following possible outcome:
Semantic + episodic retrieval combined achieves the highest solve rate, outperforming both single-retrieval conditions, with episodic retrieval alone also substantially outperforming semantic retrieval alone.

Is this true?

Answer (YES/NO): NO